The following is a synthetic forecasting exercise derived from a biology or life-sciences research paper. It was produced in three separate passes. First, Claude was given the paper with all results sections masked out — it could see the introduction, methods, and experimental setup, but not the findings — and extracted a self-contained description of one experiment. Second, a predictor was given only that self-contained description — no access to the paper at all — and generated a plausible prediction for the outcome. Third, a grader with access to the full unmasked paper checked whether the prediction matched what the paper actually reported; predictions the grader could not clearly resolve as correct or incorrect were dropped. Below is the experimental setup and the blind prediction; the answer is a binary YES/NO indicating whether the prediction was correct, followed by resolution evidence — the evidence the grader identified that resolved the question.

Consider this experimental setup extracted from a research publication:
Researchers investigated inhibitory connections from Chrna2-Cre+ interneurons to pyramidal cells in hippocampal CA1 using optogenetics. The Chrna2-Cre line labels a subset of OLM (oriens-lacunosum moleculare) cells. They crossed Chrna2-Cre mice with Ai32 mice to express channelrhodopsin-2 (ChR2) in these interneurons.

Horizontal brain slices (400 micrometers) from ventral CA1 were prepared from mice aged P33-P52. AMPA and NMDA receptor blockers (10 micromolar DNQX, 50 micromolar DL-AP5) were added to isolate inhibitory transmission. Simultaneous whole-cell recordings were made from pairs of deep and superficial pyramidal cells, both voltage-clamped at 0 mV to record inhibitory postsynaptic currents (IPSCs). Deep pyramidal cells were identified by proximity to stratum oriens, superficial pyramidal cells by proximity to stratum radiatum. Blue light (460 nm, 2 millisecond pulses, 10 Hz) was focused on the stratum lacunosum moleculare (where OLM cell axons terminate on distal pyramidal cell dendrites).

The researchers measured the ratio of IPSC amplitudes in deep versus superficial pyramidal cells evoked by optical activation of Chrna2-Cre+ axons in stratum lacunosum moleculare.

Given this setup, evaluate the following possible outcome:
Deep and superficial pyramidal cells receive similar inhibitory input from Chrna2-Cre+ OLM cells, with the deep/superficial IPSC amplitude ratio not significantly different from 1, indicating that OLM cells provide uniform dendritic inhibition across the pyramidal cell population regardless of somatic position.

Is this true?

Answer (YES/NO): NO